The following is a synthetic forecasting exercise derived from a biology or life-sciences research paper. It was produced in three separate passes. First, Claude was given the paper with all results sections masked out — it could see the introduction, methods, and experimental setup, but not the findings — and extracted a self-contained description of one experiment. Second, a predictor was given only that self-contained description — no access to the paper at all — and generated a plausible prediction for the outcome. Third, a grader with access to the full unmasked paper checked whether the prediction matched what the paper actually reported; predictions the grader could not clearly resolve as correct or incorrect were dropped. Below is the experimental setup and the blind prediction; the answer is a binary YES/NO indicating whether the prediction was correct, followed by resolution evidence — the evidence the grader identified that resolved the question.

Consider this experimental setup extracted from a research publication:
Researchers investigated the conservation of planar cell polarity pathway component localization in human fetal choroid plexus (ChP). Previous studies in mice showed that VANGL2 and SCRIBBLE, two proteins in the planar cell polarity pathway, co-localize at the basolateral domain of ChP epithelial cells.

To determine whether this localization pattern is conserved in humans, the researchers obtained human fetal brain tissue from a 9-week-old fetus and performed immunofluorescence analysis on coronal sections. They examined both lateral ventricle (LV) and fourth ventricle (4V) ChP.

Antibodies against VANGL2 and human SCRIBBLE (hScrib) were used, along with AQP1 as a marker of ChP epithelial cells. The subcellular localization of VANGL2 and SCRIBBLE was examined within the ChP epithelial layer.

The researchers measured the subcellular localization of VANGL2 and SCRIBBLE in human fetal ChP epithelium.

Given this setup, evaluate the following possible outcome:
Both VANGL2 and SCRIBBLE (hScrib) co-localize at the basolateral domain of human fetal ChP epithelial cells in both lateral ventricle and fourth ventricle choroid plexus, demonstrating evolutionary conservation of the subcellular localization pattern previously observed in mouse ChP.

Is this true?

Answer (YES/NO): YES